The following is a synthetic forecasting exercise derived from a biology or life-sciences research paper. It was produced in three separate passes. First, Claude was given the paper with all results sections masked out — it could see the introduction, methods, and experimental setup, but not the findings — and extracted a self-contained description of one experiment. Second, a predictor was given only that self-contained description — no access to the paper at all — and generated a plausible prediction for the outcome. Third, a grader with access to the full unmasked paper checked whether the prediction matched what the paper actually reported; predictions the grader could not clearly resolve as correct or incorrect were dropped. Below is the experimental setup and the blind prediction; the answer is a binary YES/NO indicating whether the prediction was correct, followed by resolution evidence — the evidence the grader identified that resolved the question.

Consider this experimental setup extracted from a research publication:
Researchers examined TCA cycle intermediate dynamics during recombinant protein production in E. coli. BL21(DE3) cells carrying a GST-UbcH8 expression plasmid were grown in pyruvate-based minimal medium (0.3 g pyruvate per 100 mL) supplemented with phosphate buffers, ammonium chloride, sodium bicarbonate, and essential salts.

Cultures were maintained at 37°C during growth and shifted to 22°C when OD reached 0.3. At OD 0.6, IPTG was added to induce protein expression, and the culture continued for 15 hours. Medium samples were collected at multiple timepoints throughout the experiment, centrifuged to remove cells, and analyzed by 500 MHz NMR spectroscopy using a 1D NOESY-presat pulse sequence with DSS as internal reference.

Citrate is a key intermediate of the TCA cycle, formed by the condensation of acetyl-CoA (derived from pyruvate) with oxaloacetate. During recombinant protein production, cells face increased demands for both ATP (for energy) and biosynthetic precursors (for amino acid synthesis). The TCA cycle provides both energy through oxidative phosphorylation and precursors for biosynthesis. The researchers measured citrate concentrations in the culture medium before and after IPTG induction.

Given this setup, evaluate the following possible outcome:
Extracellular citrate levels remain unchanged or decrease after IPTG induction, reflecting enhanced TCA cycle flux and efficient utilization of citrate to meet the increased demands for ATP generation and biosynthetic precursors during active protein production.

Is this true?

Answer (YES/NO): NO